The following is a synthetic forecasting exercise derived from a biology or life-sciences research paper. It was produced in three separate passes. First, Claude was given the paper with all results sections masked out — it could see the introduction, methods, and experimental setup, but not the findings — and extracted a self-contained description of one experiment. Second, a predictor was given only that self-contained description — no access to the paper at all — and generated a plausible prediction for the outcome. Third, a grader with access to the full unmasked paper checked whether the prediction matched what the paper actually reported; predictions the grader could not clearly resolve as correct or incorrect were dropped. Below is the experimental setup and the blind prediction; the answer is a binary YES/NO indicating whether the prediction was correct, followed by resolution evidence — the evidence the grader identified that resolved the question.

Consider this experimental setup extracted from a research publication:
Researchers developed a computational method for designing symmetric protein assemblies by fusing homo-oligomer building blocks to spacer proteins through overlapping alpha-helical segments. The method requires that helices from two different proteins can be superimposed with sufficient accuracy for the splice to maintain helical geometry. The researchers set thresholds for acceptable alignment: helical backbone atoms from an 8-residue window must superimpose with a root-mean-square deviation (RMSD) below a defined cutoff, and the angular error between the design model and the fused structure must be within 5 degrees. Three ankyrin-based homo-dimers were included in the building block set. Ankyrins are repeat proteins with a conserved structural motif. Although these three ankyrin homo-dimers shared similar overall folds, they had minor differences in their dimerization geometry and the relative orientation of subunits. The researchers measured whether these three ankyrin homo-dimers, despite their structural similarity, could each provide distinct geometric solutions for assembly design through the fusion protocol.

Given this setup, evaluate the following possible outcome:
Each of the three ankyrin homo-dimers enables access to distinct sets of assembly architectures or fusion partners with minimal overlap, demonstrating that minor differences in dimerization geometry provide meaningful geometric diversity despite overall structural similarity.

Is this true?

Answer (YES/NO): YES